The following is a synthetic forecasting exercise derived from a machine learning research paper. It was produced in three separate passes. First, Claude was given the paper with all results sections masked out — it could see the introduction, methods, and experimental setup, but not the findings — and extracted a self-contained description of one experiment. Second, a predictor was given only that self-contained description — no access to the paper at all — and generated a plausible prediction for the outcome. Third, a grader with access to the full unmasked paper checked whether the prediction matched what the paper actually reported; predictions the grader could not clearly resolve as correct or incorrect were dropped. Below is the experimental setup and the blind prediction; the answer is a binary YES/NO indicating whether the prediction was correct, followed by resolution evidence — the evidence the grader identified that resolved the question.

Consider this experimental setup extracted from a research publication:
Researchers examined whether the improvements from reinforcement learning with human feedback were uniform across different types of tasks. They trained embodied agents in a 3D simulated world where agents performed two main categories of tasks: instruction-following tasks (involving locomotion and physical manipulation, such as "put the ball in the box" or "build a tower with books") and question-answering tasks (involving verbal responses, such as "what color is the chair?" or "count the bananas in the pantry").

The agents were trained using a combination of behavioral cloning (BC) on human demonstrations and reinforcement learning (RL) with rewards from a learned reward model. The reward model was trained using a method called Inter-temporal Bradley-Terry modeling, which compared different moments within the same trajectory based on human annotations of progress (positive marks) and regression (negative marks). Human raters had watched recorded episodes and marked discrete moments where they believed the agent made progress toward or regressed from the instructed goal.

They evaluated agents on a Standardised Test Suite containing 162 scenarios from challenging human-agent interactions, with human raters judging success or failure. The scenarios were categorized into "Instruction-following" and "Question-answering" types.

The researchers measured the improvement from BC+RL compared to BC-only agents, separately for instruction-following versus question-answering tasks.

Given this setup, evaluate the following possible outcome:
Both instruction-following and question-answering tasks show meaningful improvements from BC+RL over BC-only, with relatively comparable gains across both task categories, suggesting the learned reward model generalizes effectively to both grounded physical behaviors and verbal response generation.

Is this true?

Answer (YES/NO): NO